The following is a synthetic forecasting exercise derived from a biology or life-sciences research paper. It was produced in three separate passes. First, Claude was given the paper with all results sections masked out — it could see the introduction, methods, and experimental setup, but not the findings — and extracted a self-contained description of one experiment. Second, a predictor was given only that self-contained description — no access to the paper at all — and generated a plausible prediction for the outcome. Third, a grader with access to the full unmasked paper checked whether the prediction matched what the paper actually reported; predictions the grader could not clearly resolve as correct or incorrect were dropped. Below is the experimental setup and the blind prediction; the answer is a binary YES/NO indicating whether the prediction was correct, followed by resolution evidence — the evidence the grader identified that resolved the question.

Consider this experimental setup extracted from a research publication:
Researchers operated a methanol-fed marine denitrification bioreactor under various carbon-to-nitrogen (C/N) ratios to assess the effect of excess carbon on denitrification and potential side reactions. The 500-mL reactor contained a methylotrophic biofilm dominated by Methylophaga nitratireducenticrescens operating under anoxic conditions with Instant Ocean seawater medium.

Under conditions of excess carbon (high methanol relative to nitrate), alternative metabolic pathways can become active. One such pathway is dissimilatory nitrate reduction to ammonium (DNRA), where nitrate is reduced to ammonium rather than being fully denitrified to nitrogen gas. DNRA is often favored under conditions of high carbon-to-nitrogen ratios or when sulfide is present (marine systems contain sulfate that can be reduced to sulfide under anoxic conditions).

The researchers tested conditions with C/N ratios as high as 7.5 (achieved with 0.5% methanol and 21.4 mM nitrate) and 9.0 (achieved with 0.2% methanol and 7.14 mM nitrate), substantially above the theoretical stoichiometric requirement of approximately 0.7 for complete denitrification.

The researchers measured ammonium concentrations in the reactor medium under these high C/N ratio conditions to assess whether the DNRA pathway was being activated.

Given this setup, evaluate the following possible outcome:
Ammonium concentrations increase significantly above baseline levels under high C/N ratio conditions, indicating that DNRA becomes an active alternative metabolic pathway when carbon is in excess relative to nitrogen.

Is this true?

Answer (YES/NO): NO